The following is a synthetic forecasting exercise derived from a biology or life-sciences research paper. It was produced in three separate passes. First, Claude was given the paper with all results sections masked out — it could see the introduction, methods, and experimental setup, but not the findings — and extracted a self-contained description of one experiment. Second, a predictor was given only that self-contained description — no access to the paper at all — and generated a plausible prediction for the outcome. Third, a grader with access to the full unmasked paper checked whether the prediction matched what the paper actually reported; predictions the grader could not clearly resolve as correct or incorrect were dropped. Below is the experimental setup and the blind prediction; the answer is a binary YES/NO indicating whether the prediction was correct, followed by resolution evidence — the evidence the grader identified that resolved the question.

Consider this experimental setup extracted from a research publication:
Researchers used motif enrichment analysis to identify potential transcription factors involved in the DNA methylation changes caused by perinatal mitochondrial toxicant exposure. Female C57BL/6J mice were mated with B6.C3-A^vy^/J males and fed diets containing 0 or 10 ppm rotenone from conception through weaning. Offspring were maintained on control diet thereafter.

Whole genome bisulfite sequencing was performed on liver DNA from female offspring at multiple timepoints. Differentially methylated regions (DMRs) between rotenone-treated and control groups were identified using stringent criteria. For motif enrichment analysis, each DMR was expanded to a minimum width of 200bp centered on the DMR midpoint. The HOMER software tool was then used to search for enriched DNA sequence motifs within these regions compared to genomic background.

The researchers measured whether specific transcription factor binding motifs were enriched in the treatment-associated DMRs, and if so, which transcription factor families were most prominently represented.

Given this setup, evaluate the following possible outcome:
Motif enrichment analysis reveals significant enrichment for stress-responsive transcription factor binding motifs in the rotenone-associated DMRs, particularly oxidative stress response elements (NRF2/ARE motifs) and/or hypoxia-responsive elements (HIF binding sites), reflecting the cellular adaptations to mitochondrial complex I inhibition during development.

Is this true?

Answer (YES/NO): NO